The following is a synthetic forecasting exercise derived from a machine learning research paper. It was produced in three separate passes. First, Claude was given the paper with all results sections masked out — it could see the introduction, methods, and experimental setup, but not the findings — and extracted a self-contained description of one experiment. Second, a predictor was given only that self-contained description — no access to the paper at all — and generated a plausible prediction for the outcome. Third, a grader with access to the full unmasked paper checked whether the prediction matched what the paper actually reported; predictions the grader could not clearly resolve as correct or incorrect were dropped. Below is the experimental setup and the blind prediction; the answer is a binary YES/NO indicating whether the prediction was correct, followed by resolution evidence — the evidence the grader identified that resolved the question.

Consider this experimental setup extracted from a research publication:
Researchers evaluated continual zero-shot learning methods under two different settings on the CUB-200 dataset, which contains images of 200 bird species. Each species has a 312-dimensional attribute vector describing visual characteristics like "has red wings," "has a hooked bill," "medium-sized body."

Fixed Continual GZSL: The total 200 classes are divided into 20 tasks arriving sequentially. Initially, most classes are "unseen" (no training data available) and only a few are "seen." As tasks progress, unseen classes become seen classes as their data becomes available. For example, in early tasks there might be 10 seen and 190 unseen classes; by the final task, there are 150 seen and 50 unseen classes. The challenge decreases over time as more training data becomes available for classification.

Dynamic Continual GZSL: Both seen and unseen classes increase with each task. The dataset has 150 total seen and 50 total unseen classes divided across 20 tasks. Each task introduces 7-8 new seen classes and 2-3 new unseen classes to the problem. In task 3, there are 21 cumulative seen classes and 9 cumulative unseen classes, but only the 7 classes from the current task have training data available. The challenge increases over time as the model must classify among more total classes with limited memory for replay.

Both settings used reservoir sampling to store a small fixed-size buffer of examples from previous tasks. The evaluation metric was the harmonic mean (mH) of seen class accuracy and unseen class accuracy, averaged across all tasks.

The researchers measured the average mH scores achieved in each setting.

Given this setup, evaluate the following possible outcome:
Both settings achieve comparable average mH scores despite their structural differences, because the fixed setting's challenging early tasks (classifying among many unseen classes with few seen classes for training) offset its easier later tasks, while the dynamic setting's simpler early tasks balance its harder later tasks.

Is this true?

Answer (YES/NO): NO